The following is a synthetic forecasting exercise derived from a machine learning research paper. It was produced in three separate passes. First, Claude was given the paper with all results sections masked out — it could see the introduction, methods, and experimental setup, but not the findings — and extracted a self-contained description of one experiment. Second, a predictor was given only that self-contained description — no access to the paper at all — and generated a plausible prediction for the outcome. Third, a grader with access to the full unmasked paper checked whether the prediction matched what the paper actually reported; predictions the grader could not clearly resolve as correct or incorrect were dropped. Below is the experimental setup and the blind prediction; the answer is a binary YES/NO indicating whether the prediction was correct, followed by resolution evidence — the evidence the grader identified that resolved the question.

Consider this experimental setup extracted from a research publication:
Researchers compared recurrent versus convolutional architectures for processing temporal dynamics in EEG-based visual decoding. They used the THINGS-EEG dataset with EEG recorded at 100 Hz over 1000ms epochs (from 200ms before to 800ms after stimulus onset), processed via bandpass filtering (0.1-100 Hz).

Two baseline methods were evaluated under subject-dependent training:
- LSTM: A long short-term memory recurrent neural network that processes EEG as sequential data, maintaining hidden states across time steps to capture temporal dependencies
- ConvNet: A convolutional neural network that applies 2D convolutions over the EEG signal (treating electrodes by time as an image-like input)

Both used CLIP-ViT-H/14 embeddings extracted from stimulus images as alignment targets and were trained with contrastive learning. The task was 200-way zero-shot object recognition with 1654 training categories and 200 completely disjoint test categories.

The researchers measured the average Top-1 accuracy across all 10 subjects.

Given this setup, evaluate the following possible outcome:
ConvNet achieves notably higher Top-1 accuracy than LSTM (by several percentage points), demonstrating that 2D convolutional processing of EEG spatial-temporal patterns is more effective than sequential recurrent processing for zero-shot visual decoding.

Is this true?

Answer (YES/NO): NO